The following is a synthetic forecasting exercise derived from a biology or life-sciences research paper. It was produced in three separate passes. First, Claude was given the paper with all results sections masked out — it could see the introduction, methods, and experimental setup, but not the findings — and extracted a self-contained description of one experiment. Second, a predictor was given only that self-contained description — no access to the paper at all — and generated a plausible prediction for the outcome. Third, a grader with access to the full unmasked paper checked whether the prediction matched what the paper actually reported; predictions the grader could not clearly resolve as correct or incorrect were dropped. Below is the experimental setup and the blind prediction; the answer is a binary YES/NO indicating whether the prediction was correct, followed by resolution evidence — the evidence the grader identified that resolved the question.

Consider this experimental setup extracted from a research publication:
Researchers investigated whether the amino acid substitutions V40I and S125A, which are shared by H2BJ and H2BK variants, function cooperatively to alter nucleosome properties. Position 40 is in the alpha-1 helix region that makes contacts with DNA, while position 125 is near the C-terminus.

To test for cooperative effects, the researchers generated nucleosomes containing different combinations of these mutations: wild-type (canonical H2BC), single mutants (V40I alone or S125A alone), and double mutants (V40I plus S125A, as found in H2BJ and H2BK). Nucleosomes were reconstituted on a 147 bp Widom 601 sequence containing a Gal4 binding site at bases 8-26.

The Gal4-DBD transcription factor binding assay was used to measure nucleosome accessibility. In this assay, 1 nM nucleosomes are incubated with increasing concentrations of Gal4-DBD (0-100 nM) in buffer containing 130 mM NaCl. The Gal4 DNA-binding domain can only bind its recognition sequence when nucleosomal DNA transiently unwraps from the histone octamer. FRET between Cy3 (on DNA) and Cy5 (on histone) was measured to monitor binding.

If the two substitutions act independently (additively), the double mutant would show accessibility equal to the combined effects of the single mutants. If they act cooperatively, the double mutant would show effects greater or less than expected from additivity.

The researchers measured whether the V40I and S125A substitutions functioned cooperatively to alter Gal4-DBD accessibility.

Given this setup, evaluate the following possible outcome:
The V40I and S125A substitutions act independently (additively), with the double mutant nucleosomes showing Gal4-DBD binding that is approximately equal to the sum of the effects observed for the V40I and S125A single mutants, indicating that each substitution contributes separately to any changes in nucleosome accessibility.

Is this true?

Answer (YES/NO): NO